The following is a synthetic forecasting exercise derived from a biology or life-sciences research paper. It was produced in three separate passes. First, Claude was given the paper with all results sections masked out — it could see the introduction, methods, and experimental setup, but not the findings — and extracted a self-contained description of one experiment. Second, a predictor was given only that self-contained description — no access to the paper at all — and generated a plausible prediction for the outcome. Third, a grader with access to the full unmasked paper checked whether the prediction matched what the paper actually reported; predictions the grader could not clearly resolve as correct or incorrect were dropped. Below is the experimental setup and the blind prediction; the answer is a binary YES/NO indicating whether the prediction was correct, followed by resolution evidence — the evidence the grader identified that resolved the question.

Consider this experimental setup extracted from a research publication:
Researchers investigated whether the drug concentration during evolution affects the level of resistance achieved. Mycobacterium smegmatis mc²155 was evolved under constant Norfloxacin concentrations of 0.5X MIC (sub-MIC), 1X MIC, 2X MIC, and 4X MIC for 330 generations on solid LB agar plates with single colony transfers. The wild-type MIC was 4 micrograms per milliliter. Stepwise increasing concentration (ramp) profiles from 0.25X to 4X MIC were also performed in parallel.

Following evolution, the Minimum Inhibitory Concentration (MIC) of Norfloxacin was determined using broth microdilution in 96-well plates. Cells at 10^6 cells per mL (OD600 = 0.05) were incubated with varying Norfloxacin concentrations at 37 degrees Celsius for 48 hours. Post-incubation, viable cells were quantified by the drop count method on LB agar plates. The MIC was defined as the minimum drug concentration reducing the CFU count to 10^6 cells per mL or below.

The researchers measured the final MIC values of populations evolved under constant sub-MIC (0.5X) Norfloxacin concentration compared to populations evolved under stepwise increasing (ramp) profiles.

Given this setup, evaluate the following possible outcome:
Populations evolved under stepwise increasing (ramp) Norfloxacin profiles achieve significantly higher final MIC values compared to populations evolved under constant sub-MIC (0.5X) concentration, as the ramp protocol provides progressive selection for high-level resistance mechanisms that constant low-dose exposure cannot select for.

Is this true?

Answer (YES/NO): YES